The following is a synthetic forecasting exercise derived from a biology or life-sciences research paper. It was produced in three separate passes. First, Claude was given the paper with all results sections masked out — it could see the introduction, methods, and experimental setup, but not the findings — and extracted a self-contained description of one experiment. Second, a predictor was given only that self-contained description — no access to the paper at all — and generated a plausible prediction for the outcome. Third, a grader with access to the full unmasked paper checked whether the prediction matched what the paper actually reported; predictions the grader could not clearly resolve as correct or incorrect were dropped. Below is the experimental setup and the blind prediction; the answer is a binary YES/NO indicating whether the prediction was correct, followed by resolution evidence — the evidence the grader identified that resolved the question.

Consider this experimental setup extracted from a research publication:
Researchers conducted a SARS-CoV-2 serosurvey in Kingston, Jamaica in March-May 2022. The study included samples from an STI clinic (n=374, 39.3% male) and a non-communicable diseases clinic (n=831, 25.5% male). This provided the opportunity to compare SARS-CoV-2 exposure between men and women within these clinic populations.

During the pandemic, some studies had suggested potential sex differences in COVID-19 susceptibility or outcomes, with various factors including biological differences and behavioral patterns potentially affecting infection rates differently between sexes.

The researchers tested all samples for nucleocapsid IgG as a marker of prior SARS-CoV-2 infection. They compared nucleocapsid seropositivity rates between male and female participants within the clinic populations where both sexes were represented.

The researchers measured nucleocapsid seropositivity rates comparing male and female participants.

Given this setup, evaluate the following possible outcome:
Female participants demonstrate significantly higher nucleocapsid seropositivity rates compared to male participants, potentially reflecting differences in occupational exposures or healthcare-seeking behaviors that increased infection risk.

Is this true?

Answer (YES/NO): YES